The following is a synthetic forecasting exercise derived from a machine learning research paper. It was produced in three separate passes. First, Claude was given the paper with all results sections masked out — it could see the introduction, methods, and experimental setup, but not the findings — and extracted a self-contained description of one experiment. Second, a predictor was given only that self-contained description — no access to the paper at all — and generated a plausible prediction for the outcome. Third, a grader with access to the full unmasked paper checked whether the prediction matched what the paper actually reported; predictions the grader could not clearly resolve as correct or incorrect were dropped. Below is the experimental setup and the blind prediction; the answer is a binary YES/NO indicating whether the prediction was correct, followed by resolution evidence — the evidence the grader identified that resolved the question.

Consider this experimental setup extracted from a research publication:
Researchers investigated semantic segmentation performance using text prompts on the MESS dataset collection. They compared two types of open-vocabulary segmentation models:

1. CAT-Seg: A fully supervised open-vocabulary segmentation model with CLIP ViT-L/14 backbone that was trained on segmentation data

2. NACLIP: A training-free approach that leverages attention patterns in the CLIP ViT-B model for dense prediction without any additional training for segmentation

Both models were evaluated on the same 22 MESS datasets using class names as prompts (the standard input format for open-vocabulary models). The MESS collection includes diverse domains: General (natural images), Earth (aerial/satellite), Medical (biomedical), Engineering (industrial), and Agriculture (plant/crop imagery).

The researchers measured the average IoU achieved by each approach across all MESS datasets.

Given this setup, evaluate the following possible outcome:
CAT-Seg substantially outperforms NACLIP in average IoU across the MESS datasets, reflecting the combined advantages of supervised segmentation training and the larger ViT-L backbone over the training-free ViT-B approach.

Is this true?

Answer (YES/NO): YES